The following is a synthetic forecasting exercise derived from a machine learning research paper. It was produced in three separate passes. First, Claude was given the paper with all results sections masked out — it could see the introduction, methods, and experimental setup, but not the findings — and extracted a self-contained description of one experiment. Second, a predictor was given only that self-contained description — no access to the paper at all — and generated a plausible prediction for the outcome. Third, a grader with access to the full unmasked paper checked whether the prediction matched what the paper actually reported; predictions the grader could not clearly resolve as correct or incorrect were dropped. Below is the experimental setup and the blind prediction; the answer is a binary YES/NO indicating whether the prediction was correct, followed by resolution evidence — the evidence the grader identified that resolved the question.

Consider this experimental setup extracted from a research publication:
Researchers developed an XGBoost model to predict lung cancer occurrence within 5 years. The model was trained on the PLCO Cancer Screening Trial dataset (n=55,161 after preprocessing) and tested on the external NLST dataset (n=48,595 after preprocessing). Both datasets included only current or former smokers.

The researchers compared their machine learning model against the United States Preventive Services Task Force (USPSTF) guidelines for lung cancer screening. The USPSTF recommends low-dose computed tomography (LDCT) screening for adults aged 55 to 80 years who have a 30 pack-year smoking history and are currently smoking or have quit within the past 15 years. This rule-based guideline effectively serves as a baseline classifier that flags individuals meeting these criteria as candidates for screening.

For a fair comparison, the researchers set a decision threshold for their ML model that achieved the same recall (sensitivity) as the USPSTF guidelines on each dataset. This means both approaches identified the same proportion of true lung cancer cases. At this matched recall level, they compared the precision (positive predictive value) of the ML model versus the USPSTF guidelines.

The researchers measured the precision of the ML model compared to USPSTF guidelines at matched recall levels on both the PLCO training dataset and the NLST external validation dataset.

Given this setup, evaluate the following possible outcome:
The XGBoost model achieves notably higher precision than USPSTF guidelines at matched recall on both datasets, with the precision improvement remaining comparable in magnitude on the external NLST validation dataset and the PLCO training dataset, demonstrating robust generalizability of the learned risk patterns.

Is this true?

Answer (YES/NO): NO